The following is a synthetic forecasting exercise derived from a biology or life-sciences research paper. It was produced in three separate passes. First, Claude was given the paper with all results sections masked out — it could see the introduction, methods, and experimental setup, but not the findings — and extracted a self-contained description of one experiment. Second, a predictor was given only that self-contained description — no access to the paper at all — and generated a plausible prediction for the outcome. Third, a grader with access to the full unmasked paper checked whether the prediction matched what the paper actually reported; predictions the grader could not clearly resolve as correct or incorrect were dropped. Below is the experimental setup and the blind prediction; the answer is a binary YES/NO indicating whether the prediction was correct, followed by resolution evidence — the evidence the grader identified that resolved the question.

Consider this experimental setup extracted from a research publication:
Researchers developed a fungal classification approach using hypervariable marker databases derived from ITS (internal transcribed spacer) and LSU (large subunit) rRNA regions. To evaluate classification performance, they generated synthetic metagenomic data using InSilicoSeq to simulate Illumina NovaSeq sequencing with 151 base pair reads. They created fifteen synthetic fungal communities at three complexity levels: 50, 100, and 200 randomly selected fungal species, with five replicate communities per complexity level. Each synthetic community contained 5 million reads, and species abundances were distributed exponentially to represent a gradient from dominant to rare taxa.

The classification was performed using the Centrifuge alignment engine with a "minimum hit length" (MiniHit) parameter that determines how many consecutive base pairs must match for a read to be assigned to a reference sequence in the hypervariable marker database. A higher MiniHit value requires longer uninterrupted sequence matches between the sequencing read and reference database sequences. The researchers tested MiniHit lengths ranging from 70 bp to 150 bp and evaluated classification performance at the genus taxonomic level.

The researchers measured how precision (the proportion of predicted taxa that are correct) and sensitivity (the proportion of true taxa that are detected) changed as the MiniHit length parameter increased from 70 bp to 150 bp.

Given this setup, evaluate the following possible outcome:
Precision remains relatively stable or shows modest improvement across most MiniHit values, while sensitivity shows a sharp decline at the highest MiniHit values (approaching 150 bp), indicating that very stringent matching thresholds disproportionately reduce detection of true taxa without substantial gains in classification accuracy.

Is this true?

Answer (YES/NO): NO